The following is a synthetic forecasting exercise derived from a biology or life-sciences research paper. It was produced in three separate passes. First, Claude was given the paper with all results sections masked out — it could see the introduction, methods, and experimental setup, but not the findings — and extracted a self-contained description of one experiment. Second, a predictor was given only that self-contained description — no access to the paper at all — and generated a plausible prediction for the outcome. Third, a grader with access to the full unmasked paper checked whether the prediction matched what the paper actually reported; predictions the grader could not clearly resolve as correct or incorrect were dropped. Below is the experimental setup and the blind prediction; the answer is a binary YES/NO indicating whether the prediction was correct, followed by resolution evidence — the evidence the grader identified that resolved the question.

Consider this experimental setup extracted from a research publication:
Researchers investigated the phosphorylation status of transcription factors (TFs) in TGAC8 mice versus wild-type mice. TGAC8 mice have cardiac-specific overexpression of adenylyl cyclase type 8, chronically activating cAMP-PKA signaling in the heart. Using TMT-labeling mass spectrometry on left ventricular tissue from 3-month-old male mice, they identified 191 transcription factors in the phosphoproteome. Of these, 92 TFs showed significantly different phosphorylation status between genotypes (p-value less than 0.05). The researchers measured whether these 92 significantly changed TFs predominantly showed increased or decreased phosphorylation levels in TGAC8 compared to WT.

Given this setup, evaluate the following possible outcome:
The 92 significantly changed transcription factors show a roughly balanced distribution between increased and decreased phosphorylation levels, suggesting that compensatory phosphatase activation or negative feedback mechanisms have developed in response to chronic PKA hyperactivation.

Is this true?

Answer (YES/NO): NO